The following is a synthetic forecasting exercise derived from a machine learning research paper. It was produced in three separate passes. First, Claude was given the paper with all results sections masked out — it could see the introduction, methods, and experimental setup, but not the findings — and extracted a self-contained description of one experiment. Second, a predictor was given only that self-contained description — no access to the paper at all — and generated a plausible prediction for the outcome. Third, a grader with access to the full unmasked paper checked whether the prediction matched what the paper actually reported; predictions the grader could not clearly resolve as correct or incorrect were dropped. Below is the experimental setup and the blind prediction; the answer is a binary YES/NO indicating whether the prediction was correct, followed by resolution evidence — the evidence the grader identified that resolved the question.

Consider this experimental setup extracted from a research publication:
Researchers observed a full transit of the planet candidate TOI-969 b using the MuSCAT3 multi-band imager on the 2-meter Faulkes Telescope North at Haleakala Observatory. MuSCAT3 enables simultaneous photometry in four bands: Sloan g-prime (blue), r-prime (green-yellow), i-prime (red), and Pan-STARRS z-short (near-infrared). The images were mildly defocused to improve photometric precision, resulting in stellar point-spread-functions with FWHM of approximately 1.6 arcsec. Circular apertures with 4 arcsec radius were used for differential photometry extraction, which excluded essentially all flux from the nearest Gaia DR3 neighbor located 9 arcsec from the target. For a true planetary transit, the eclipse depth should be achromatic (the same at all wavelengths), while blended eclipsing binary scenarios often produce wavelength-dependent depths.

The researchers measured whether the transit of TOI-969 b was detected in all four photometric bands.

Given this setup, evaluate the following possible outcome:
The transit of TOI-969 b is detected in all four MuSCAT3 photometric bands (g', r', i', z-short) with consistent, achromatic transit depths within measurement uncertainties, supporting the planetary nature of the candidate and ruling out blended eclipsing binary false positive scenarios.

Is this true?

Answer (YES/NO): YES